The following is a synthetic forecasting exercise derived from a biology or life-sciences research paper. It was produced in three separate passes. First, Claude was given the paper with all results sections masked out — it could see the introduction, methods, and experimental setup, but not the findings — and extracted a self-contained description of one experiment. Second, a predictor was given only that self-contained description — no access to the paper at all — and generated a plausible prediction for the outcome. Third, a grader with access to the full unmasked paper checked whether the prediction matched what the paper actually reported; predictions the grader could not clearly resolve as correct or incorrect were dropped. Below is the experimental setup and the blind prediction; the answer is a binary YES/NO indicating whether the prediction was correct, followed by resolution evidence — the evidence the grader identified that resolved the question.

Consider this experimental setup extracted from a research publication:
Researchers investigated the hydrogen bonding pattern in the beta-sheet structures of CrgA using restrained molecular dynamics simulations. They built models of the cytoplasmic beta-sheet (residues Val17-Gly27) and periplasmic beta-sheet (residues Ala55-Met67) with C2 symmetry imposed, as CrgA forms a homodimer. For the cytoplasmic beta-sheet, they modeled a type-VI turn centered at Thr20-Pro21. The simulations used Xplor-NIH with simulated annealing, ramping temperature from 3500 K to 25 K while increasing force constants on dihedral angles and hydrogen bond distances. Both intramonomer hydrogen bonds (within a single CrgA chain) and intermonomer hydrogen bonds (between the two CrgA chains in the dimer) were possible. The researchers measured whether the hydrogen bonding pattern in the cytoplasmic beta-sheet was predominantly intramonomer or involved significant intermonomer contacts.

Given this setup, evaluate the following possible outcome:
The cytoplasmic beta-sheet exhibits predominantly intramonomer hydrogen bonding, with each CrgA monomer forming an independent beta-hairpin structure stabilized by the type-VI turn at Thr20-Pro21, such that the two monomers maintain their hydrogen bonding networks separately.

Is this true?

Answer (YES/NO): NO